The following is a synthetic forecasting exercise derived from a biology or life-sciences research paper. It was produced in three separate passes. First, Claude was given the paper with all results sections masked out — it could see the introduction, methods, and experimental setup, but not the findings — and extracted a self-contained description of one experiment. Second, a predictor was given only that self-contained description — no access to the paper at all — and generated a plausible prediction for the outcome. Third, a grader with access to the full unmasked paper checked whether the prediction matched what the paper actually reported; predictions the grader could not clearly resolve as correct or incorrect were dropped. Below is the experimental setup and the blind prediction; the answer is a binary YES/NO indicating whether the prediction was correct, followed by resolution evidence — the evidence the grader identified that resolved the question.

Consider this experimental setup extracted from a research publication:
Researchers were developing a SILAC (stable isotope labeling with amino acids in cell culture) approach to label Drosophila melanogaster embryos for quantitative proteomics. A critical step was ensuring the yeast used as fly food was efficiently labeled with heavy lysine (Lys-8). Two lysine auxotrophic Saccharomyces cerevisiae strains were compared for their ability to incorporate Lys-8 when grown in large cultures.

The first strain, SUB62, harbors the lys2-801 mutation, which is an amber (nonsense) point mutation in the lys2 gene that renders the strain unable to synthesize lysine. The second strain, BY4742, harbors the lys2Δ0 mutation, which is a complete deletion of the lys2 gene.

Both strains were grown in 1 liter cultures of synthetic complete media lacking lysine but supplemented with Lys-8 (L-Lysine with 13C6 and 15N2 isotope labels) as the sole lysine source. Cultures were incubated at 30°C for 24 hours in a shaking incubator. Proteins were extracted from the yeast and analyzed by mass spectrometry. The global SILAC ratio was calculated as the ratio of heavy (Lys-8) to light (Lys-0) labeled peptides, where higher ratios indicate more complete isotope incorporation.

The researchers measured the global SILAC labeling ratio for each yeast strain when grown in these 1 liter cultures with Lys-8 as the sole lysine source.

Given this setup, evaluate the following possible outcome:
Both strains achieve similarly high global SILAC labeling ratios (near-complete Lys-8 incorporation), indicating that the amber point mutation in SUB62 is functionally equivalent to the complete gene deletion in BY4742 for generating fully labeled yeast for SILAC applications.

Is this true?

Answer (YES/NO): NO